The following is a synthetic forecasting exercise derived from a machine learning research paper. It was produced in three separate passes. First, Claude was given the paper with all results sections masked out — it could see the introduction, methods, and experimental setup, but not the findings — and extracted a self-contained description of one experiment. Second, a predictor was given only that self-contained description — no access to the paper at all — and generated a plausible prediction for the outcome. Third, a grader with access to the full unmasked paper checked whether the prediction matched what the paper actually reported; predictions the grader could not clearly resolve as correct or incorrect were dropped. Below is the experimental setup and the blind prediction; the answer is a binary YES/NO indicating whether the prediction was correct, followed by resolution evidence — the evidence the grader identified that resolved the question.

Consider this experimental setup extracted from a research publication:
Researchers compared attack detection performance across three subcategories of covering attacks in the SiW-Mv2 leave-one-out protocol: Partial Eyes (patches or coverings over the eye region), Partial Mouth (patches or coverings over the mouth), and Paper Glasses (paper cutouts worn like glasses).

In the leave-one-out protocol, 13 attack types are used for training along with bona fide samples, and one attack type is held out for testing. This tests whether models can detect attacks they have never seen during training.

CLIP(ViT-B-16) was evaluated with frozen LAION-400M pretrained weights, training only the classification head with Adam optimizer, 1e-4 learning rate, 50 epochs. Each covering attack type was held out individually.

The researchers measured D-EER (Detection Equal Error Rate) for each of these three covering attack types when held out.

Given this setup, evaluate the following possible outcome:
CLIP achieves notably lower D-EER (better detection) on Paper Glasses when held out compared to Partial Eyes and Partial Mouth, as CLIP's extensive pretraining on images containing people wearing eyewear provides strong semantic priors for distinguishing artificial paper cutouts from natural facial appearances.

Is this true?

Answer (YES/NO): NO